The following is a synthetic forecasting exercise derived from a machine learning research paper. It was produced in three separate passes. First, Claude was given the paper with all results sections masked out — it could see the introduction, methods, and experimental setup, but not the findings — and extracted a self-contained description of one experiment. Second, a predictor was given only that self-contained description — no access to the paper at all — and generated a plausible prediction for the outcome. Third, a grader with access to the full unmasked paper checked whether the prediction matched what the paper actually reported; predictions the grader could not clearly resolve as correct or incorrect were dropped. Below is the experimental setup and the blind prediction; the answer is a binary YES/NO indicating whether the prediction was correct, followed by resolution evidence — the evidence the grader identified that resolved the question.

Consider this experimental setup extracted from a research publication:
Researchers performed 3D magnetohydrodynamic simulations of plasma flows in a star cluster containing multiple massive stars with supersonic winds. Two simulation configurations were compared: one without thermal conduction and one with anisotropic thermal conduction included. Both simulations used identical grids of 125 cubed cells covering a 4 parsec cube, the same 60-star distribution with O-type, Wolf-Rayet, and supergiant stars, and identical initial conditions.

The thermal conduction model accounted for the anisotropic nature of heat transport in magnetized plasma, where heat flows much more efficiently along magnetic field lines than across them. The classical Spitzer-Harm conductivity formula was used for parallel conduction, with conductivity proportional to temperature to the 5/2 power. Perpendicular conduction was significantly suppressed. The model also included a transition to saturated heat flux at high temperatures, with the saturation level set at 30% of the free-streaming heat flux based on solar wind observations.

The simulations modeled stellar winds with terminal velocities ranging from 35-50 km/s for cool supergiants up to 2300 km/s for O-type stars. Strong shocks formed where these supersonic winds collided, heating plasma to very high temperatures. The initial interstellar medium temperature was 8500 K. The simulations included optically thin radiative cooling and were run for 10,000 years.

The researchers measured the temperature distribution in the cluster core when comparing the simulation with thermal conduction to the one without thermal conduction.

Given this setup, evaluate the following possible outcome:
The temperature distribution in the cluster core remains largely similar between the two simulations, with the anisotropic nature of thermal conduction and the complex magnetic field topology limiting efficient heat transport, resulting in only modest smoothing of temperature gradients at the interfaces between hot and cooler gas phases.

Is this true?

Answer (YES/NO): NO